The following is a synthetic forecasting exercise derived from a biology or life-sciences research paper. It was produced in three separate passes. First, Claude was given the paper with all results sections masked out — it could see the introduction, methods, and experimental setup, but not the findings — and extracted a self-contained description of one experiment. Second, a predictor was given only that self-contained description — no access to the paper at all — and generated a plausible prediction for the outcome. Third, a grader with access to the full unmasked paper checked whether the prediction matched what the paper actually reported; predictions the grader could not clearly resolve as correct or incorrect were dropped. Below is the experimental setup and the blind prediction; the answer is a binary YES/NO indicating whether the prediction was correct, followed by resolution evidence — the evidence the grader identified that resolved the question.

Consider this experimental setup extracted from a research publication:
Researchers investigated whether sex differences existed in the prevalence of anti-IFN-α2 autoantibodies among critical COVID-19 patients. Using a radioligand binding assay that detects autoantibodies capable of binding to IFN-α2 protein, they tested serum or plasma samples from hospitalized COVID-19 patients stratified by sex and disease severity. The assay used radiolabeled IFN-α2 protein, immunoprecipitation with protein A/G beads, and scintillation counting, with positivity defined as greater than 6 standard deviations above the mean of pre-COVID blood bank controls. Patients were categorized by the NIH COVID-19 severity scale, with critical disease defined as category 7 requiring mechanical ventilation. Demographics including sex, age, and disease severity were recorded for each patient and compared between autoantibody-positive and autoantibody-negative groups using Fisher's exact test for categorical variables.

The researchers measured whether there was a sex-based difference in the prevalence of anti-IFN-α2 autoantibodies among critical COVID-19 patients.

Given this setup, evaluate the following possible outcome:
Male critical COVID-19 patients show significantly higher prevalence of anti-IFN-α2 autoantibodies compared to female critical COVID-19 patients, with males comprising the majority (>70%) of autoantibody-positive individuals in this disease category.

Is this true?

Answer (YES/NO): NO